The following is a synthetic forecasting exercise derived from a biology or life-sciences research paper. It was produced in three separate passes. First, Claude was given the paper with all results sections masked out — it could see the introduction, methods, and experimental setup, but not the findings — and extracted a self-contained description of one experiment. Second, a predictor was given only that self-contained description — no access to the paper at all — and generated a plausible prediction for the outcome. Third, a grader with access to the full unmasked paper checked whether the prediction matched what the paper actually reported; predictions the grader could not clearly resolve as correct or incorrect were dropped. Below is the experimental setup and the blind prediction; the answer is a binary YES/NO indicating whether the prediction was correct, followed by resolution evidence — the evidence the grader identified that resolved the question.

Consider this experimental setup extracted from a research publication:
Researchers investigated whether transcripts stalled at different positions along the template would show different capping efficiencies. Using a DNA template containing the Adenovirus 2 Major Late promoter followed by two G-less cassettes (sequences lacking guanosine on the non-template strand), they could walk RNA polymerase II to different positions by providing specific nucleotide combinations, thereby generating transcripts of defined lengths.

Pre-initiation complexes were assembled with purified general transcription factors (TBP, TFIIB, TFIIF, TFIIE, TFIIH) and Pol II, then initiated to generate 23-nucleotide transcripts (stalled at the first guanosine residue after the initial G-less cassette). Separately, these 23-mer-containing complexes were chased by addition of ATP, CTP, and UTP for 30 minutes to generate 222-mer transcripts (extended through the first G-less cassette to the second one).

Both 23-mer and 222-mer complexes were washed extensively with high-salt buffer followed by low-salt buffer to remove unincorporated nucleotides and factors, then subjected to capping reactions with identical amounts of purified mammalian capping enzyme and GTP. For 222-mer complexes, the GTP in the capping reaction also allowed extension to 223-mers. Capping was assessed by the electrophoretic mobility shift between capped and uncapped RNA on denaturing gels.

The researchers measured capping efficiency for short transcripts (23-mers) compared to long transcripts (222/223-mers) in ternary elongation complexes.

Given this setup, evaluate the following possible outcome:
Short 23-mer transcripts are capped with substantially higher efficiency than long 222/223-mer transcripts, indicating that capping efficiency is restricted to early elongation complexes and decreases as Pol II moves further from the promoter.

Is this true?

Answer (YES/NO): NO